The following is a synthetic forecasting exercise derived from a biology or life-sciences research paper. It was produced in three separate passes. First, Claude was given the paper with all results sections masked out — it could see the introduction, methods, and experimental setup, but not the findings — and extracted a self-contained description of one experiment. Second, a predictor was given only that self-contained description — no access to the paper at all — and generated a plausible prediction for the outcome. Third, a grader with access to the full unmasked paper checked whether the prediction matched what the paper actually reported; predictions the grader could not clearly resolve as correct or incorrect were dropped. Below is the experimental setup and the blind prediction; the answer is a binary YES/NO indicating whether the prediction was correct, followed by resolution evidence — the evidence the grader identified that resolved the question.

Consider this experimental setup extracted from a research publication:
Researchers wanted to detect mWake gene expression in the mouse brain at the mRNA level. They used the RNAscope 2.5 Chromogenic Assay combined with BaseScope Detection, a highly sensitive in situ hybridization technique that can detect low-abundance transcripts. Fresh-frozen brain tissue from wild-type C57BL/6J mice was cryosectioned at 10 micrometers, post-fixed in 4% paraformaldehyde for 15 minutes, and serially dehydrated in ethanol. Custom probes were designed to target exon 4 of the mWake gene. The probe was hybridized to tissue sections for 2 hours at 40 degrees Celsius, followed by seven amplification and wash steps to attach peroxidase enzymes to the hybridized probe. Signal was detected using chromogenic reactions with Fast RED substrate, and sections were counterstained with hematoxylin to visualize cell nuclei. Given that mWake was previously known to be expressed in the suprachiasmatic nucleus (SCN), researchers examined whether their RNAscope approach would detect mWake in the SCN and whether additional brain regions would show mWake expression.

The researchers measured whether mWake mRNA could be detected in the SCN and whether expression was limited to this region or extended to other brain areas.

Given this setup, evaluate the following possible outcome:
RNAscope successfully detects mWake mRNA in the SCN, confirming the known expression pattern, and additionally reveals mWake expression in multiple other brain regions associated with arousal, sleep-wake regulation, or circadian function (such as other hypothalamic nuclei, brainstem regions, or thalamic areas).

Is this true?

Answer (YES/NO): YES